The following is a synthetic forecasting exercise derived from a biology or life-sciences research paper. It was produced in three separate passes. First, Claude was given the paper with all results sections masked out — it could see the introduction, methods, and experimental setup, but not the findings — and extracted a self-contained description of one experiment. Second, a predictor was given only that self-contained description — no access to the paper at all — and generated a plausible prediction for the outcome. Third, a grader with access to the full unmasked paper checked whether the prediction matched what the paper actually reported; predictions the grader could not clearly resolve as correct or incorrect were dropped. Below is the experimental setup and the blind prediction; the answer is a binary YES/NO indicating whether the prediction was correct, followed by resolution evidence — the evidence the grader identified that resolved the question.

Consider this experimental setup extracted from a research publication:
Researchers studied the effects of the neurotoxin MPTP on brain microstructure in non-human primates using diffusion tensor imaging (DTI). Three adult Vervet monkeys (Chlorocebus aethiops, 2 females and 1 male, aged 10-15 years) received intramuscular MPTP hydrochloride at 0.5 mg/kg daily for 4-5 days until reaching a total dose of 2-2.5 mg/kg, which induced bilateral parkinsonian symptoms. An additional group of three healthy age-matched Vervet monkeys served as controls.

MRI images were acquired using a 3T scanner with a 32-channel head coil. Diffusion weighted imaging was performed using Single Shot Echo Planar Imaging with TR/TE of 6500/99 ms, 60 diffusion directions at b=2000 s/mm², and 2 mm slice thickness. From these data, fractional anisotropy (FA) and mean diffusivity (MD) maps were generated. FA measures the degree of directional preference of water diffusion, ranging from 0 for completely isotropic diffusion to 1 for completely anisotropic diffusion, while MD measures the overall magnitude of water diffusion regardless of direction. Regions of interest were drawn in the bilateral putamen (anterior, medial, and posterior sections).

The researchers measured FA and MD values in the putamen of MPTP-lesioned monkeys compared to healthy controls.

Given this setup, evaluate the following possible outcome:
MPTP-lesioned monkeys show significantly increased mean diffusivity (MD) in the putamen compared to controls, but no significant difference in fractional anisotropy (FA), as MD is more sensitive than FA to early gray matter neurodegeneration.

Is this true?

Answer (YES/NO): NO